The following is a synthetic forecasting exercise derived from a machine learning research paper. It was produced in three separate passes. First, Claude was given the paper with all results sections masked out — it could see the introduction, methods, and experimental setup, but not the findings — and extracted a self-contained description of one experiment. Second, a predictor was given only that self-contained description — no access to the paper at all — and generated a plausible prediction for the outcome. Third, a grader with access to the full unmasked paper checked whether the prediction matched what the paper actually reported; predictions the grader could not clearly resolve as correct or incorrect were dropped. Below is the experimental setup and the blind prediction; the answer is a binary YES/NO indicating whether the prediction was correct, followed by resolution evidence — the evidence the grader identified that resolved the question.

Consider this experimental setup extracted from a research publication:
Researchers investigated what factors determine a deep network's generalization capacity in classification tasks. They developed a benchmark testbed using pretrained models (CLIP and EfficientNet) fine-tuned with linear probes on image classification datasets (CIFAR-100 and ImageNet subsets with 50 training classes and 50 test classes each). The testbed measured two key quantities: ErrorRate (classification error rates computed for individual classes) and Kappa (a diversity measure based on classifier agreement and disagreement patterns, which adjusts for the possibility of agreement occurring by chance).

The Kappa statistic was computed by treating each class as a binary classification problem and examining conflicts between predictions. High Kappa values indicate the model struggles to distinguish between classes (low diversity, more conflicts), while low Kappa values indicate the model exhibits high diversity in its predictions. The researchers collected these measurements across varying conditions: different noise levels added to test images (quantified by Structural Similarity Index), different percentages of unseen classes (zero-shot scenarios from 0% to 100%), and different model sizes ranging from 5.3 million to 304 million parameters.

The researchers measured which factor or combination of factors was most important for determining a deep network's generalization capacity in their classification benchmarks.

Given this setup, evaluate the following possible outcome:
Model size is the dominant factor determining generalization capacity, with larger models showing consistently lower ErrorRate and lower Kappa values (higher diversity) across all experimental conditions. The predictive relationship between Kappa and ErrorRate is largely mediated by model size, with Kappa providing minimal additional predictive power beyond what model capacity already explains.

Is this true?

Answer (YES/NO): NO